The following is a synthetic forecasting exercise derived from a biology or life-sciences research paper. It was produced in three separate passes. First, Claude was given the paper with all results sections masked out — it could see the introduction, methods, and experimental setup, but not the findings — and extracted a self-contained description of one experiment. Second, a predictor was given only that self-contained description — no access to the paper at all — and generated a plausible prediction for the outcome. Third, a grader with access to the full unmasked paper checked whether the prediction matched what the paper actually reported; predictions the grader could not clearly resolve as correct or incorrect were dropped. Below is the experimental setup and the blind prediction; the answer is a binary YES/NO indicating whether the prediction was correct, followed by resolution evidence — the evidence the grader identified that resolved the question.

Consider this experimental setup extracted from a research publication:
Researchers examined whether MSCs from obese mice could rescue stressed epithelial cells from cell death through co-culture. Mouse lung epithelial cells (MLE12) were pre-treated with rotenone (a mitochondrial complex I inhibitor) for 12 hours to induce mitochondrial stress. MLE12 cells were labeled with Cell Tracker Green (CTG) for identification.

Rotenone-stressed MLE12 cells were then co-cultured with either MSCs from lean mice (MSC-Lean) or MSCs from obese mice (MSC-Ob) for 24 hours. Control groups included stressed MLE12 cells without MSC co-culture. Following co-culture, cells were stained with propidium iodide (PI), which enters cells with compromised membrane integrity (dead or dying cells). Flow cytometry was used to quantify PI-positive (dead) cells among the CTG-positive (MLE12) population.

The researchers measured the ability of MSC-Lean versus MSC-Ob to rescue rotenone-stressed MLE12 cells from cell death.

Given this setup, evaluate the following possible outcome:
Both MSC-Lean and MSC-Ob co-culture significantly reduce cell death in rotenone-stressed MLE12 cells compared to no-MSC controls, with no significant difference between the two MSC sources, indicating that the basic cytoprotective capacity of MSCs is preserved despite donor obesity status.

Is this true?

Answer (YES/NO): NO